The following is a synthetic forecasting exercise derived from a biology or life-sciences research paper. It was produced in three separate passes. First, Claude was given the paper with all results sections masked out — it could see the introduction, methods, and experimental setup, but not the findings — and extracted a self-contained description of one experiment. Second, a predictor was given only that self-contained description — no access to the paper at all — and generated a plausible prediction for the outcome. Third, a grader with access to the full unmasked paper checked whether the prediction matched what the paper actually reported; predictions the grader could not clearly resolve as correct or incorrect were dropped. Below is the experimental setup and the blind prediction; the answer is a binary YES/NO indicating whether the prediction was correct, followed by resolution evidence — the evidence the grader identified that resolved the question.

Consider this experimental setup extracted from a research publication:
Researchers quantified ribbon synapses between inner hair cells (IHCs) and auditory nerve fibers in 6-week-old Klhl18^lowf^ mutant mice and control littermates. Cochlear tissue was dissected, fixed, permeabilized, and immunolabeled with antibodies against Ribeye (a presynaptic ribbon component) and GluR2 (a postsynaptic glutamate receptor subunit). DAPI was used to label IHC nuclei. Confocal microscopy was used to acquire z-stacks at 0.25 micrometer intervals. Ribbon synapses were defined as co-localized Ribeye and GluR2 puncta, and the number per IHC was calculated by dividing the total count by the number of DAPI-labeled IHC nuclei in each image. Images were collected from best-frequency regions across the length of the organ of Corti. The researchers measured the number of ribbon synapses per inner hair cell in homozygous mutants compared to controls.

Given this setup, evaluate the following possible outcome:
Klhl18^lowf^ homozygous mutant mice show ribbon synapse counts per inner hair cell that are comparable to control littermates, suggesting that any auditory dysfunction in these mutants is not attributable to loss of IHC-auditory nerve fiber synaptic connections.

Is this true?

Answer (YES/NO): YES